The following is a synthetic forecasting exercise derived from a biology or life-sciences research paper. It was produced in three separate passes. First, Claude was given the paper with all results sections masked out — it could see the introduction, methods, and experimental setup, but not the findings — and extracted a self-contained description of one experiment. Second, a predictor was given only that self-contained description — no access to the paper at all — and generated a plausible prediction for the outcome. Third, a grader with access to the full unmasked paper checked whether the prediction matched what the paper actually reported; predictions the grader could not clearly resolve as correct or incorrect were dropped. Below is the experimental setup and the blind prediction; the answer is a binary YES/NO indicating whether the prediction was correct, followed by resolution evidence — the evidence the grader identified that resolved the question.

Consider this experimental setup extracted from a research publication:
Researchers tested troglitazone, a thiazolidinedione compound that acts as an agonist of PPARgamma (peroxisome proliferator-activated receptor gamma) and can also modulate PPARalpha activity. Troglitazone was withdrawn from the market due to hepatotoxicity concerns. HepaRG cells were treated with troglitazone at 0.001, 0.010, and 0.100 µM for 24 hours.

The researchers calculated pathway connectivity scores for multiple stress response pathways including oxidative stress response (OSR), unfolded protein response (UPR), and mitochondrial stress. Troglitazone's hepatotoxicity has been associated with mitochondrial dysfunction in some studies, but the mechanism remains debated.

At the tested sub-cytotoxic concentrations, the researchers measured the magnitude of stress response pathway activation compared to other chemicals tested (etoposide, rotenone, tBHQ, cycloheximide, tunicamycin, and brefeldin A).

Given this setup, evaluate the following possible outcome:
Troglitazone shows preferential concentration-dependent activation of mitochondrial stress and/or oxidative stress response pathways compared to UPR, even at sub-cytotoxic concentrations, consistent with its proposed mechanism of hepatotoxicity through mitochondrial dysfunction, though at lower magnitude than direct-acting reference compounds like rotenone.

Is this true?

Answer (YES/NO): NO